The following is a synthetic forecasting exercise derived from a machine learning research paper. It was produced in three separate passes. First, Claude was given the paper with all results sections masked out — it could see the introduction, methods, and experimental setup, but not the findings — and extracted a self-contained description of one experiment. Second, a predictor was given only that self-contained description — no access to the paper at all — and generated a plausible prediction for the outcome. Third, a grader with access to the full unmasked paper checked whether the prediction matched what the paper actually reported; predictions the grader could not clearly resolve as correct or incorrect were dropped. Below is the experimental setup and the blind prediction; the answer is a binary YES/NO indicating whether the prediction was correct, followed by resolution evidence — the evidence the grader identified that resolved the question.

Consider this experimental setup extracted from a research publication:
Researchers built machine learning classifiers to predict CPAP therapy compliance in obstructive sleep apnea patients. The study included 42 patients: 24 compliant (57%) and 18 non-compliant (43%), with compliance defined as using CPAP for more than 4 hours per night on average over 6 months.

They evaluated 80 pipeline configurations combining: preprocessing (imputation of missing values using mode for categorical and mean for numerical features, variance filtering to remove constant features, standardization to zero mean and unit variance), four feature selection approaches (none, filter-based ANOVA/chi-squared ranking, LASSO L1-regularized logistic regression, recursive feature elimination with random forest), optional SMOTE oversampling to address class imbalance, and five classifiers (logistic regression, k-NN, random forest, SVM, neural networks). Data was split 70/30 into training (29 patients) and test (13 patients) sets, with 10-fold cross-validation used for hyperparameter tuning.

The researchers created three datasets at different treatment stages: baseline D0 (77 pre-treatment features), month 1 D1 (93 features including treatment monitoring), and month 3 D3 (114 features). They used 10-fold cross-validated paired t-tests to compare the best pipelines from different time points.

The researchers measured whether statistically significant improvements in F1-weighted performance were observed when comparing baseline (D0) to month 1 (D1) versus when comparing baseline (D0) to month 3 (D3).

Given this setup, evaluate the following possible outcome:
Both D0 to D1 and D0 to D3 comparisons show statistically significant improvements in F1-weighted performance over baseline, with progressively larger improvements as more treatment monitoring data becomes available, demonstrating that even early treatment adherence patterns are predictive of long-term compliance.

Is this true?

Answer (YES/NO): NO